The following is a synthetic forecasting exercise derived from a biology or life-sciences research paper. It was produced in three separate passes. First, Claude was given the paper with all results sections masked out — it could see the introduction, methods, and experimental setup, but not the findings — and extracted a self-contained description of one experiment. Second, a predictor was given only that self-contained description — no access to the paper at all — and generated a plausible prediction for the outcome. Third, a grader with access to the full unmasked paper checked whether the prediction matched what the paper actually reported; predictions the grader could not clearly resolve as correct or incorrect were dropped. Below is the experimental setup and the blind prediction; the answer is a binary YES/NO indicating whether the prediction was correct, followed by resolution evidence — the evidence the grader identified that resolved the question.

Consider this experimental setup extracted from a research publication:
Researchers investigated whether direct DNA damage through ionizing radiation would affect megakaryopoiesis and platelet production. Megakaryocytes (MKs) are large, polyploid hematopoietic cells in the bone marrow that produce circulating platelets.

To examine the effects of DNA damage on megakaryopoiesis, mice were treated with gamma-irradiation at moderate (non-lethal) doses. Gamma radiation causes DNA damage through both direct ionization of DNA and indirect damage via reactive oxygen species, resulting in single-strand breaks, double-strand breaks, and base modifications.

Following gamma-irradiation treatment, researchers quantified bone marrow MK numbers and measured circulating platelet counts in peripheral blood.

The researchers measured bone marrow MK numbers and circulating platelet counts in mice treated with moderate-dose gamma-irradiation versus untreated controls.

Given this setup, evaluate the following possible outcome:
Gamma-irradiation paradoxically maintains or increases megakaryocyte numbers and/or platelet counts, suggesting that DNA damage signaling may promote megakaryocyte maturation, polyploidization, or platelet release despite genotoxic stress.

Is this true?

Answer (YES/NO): YES